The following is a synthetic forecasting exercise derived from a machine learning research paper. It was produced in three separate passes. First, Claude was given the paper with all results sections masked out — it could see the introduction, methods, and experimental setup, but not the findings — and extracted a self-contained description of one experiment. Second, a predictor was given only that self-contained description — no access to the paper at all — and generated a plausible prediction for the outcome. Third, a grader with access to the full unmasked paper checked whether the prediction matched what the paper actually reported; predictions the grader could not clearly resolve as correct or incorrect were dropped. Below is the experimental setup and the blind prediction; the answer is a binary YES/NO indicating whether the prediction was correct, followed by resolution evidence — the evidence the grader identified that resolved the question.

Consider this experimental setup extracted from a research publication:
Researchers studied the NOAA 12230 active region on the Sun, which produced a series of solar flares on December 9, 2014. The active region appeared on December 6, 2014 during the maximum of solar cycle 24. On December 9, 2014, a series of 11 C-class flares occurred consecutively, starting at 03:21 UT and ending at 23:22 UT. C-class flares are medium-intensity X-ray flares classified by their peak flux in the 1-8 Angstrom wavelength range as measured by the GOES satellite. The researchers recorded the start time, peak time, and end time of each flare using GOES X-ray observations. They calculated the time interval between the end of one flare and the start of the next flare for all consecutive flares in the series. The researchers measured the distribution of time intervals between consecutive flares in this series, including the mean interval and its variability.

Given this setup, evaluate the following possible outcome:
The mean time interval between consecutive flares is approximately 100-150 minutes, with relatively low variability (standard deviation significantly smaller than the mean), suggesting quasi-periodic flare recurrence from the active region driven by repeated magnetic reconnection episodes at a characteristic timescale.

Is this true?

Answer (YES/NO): NO